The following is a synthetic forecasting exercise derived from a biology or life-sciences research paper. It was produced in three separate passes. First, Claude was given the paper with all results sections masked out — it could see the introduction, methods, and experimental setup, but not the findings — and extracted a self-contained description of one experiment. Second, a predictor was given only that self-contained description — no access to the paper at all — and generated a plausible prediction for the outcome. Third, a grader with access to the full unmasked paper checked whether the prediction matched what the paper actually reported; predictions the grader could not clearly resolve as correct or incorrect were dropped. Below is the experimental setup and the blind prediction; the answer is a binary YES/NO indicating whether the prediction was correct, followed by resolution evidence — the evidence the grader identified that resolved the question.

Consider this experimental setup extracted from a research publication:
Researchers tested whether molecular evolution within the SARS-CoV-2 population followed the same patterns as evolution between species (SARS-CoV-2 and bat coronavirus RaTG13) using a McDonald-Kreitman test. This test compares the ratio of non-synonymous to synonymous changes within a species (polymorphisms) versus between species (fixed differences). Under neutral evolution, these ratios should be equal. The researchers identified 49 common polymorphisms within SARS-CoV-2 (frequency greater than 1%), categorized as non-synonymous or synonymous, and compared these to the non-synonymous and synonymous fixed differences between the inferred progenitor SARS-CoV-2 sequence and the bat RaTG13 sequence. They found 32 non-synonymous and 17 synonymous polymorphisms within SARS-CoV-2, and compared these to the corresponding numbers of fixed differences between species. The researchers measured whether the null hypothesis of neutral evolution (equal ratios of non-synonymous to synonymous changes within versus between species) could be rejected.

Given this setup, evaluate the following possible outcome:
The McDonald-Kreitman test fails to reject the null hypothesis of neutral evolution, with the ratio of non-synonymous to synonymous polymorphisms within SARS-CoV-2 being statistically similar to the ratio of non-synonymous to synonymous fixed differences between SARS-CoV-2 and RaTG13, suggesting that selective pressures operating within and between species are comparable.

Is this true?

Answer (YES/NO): NO